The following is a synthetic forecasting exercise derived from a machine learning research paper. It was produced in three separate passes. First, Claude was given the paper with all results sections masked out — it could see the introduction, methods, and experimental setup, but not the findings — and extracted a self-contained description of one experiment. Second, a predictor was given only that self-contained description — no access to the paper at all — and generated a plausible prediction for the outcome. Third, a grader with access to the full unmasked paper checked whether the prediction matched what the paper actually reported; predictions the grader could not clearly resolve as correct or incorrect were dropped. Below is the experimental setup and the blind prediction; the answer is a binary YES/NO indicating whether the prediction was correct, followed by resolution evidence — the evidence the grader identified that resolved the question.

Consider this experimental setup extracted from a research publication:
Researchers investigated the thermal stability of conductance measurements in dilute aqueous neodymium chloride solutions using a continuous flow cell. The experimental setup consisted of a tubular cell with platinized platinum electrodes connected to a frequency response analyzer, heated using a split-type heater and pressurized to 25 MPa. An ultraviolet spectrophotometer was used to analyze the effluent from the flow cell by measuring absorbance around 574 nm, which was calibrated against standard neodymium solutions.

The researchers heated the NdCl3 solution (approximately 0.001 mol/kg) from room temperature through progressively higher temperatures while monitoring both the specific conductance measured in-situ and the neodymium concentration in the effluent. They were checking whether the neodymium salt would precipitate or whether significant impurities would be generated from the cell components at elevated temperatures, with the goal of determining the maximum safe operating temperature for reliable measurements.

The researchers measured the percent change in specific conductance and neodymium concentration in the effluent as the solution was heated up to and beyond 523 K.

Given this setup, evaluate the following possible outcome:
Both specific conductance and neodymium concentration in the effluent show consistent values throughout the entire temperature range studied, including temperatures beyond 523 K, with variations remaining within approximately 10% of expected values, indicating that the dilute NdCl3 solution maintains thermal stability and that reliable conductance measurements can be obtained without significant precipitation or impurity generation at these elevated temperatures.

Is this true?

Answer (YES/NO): NO